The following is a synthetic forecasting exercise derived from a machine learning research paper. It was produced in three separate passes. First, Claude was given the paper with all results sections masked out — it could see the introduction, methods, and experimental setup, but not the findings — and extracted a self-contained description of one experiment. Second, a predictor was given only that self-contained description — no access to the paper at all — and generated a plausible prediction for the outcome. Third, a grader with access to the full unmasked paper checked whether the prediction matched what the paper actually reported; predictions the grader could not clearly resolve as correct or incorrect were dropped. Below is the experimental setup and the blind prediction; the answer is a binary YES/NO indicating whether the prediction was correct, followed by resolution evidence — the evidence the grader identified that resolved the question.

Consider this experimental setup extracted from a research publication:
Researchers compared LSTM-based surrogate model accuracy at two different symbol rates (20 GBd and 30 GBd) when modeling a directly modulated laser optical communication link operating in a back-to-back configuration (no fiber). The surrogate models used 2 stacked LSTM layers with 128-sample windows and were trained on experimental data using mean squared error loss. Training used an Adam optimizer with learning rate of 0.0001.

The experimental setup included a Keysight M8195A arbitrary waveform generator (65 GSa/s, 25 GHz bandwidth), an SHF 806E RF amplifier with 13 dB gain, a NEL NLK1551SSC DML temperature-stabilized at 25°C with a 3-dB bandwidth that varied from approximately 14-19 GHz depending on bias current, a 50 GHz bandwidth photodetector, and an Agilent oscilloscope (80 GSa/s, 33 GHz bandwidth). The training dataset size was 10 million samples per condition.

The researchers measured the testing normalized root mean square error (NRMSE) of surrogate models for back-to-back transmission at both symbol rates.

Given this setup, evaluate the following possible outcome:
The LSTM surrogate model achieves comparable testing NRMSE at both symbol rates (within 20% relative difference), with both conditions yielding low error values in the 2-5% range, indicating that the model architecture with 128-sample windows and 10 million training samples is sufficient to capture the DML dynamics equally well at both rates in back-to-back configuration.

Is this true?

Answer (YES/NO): NO